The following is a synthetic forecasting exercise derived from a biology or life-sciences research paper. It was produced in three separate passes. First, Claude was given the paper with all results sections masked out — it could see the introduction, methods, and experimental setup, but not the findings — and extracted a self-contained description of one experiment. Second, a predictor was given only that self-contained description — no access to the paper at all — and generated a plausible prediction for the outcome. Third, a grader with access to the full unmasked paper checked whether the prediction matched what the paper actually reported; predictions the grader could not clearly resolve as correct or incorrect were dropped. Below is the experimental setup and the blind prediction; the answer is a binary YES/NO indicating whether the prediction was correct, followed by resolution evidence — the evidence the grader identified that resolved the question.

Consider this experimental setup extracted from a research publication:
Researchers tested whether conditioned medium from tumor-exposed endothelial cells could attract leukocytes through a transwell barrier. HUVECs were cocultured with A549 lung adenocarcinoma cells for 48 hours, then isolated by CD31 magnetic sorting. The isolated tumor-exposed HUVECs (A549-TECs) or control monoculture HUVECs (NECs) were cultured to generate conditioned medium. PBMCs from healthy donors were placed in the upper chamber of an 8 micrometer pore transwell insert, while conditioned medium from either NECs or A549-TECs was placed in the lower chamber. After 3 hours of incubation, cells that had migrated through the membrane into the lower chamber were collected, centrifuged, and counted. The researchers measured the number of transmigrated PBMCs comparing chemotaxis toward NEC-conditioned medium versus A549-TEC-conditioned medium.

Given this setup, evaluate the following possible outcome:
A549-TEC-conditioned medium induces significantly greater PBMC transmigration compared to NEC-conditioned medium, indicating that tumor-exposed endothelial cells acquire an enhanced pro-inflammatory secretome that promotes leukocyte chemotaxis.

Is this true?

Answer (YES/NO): NO